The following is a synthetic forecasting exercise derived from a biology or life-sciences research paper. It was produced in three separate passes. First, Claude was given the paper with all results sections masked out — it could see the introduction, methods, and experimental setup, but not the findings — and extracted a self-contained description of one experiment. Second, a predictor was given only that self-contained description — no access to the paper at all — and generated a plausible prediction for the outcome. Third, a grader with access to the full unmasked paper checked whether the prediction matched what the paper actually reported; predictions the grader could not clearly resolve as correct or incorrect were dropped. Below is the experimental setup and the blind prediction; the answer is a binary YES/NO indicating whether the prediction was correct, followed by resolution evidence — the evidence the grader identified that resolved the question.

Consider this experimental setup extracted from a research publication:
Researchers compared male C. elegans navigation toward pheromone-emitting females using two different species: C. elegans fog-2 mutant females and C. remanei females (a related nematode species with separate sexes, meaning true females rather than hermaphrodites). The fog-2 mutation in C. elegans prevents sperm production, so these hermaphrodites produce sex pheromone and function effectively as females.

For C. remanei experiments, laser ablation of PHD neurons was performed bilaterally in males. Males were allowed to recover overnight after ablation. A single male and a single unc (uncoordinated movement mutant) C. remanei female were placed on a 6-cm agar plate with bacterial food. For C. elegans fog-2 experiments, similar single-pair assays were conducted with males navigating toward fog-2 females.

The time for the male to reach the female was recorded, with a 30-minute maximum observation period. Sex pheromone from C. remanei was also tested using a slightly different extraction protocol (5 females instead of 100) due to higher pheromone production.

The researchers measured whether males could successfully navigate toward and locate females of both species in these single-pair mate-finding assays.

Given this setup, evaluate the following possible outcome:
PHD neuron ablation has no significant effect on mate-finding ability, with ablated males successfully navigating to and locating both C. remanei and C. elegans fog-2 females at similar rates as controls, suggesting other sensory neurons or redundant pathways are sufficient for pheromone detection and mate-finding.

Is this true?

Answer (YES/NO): NO